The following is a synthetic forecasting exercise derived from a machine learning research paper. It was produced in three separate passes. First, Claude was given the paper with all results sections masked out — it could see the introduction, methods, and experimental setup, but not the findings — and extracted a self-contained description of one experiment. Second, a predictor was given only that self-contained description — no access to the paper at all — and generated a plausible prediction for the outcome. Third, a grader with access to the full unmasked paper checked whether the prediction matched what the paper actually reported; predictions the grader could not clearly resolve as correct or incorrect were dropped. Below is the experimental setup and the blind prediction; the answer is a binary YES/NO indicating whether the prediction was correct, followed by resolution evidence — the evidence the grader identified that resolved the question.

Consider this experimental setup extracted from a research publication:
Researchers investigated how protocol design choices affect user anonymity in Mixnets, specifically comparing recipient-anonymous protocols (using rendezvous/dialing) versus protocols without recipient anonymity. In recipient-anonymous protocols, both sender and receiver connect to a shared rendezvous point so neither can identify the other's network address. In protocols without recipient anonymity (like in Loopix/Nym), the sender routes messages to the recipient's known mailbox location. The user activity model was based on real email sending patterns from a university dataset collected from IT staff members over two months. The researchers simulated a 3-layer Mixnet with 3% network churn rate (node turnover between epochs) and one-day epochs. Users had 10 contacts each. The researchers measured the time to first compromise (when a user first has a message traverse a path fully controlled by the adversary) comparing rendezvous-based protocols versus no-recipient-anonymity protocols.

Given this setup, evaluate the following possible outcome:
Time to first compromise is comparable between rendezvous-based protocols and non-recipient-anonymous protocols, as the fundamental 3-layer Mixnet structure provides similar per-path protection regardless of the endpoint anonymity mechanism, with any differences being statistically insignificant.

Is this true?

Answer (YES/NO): NO